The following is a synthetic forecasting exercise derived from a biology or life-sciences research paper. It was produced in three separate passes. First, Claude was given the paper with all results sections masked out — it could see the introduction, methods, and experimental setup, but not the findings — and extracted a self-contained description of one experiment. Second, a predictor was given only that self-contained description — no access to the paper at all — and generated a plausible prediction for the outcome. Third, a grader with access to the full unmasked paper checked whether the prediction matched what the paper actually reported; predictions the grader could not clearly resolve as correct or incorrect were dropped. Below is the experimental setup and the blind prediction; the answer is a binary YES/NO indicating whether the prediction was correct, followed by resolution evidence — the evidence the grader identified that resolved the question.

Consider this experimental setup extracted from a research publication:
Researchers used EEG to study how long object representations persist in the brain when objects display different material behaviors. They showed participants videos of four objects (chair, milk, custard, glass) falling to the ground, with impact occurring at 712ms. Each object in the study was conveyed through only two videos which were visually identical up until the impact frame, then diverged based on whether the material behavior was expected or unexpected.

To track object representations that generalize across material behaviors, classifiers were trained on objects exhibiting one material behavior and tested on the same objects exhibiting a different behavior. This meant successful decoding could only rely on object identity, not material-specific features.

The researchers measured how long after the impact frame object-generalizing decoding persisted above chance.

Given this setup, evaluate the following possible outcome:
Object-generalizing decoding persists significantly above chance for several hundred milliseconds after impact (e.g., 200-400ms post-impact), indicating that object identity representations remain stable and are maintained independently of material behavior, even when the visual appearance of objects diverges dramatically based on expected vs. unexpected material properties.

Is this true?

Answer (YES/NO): NO